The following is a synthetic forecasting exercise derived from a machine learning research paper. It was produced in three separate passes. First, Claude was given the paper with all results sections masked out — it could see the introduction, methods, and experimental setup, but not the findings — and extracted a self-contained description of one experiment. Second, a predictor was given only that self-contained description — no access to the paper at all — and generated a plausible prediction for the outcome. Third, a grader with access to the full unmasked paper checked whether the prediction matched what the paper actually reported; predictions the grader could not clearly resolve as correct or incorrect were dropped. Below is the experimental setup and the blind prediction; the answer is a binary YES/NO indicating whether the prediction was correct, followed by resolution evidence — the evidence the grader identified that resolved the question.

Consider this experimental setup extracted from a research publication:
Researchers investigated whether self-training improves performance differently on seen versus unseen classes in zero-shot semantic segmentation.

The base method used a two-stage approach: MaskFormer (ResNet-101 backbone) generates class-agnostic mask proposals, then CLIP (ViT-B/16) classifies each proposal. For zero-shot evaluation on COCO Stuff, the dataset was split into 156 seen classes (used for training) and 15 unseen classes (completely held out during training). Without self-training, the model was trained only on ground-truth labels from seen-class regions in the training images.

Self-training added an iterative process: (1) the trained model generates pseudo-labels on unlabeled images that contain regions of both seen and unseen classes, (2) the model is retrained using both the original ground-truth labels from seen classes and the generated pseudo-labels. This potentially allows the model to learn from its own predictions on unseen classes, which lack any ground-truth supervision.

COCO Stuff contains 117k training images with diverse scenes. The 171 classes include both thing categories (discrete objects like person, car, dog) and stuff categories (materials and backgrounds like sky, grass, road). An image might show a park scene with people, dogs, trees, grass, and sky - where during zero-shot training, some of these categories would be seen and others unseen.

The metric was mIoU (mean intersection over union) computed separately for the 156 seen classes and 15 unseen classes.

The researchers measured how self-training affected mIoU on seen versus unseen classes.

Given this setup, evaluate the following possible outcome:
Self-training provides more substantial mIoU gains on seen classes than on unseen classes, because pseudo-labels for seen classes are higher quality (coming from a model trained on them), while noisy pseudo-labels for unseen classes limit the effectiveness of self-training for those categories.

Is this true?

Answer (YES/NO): NO